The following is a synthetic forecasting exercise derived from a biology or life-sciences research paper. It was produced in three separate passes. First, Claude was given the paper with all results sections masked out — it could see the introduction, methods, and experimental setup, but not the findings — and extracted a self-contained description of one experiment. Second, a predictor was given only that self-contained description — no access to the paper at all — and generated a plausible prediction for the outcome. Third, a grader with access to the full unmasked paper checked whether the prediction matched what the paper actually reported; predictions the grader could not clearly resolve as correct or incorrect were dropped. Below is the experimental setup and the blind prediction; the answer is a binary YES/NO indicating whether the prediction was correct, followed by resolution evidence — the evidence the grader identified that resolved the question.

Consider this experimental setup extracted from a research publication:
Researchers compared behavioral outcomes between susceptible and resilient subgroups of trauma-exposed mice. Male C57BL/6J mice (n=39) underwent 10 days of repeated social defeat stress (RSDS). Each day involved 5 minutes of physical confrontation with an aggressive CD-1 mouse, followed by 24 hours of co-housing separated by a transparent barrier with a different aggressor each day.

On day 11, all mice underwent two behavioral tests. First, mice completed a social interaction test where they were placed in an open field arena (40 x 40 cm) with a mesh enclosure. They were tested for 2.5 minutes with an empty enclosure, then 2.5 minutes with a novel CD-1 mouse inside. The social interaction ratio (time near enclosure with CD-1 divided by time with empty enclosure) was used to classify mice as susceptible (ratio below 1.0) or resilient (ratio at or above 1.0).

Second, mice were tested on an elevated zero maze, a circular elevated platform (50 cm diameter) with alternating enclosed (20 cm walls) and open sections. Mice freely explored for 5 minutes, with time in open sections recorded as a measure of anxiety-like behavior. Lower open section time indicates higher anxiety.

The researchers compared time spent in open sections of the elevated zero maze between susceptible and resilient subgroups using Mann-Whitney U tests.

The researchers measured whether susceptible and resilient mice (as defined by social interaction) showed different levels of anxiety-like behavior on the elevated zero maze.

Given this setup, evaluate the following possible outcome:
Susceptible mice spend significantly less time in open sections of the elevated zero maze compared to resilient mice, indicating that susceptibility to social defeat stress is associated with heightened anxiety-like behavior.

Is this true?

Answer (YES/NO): NO